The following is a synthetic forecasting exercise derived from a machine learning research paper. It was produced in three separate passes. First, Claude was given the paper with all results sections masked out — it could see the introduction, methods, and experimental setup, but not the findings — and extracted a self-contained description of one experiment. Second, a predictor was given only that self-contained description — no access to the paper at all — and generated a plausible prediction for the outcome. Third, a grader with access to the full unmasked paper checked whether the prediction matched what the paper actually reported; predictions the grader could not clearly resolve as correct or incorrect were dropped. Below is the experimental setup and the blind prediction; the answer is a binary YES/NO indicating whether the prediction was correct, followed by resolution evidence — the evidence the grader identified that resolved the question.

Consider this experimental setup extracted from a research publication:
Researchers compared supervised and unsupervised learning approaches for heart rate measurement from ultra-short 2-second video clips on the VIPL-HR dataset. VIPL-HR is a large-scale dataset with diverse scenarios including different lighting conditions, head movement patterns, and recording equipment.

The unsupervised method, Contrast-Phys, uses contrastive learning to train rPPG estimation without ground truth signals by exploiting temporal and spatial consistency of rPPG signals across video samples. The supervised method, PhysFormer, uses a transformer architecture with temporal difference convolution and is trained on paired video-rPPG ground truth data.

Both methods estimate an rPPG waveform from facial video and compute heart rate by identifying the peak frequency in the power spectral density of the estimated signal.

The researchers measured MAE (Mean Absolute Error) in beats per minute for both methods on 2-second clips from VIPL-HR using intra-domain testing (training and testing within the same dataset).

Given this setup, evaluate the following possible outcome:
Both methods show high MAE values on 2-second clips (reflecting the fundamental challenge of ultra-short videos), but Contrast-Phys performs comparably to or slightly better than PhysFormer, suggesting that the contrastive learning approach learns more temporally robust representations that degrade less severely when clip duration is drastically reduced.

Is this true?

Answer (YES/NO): NO